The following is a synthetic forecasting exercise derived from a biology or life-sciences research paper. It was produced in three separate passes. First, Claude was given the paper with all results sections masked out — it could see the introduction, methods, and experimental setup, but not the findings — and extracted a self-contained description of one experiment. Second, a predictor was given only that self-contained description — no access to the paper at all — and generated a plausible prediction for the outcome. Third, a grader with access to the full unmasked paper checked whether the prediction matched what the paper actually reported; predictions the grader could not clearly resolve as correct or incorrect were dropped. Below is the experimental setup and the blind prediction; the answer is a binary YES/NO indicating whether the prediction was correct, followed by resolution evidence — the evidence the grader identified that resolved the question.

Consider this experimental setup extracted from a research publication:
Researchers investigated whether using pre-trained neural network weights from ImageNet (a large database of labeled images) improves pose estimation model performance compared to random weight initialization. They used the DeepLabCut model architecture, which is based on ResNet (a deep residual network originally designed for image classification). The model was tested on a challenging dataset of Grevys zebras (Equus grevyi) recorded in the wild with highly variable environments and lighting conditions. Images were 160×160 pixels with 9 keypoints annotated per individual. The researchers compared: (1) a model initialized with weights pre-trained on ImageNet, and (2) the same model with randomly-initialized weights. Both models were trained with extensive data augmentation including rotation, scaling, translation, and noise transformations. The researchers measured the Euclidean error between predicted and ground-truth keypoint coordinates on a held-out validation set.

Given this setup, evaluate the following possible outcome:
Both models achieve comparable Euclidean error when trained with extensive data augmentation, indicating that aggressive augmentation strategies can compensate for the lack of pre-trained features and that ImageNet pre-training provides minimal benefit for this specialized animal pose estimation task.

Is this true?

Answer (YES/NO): NO